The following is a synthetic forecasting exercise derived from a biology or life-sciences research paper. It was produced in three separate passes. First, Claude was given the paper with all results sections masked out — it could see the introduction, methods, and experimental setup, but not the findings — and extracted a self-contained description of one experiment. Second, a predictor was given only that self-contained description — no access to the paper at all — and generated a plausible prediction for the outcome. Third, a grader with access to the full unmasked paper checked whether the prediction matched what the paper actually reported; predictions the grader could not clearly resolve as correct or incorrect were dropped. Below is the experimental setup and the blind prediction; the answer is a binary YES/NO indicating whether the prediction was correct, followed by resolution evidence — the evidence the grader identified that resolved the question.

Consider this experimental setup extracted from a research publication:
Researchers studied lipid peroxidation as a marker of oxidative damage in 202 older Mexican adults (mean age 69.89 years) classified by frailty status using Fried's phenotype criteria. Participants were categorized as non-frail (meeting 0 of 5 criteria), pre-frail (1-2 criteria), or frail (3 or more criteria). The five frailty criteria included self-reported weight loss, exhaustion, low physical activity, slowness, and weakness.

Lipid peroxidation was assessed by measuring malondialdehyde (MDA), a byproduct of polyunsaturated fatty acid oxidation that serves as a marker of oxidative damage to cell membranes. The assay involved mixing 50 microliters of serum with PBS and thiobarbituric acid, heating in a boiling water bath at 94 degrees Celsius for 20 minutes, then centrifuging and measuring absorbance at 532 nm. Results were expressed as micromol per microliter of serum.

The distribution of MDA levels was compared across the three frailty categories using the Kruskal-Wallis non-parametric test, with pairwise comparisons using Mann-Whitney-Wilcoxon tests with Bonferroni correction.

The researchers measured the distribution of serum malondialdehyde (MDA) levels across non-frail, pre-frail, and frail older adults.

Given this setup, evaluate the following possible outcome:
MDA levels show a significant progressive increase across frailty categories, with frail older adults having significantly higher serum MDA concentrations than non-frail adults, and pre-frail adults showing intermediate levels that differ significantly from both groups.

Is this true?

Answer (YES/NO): NO